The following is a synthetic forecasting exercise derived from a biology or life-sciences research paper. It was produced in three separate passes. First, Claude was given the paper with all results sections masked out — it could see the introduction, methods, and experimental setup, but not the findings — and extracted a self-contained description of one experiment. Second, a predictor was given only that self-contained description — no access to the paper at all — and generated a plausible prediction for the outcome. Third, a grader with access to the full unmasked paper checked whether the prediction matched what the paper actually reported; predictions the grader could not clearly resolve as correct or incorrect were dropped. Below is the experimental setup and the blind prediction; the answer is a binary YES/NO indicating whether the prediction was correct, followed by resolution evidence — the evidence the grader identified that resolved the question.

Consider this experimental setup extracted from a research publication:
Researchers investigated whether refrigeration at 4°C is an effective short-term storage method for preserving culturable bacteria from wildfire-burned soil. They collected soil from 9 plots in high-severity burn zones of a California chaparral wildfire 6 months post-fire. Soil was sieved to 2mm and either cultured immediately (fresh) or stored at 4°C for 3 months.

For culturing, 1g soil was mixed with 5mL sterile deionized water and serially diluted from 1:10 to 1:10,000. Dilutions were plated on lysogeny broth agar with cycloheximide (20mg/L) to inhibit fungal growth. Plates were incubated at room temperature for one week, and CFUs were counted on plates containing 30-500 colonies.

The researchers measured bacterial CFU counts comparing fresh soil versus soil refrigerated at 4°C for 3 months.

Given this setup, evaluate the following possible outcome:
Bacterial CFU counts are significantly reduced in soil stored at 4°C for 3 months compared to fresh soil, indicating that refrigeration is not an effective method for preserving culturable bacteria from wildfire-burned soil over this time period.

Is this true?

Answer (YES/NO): NO